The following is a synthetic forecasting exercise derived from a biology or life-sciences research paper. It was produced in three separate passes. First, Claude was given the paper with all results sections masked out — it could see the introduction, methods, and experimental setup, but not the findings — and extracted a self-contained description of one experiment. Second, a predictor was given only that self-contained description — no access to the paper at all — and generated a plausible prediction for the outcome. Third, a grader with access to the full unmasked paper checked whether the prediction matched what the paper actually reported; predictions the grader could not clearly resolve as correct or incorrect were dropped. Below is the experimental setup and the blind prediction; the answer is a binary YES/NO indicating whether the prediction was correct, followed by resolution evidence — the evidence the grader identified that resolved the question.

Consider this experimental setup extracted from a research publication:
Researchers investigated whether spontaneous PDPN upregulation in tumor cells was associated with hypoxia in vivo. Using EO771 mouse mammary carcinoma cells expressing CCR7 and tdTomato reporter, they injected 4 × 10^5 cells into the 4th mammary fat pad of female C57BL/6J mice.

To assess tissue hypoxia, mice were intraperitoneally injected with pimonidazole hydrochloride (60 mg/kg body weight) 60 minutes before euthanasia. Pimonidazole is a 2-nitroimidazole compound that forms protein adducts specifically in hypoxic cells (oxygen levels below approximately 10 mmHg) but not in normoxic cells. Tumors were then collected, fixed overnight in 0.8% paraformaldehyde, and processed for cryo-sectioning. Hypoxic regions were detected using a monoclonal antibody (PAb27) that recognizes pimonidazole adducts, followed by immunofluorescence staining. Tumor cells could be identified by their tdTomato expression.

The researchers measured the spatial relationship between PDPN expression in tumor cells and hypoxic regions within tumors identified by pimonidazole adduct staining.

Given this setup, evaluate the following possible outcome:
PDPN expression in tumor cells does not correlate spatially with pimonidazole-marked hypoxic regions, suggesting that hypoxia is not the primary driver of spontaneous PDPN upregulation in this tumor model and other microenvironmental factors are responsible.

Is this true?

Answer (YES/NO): NO